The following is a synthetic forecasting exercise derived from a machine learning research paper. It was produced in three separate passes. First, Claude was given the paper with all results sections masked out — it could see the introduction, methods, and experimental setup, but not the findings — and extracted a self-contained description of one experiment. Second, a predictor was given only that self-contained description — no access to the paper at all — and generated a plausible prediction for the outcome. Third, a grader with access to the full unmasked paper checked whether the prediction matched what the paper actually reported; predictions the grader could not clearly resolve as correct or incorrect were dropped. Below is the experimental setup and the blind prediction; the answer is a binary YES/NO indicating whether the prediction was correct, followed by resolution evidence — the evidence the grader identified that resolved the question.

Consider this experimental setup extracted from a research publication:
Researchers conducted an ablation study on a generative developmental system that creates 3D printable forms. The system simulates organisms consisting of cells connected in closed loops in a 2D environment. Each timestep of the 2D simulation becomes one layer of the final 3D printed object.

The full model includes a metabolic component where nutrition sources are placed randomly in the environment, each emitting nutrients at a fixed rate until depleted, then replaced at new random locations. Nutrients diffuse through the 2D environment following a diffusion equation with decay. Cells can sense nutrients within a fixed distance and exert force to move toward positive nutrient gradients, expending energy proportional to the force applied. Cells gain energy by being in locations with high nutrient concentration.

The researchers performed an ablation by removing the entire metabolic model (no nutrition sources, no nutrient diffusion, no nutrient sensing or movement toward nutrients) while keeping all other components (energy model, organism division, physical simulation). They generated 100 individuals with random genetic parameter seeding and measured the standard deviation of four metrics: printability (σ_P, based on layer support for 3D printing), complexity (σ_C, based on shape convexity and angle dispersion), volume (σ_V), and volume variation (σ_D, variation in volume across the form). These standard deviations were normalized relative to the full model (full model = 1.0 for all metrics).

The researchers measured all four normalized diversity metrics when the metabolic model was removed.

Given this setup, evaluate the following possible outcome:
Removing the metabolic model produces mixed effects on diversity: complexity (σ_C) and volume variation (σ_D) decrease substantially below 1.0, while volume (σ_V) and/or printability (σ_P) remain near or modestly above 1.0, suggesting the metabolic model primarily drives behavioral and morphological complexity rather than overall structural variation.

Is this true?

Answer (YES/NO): NO